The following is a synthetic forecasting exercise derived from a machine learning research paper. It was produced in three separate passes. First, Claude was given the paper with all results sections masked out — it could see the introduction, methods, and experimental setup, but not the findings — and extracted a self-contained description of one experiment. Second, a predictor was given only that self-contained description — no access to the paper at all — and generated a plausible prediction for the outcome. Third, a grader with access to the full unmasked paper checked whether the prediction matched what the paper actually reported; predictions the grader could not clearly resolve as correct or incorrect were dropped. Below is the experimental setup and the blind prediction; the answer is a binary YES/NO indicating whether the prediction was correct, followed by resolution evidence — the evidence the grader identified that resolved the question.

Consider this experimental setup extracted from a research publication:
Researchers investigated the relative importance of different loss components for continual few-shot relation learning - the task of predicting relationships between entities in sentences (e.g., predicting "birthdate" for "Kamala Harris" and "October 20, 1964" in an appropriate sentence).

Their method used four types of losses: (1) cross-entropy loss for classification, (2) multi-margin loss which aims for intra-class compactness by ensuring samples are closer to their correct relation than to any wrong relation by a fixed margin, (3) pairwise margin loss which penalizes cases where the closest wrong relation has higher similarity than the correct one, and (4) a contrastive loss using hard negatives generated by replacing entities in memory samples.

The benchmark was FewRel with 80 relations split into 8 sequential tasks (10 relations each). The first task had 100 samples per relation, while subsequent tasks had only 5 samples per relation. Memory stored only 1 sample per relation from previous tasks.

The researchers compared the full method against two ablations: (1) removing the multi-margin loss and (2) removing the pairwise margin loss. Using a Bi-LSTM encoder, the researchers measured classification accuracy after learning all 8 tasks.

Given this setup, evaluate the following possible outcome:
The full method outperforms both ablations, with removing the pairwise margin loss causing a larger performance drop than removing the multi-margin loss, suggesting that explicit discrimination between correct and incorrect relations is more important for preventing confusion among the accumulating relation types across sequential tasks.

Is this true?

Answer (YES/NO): YES